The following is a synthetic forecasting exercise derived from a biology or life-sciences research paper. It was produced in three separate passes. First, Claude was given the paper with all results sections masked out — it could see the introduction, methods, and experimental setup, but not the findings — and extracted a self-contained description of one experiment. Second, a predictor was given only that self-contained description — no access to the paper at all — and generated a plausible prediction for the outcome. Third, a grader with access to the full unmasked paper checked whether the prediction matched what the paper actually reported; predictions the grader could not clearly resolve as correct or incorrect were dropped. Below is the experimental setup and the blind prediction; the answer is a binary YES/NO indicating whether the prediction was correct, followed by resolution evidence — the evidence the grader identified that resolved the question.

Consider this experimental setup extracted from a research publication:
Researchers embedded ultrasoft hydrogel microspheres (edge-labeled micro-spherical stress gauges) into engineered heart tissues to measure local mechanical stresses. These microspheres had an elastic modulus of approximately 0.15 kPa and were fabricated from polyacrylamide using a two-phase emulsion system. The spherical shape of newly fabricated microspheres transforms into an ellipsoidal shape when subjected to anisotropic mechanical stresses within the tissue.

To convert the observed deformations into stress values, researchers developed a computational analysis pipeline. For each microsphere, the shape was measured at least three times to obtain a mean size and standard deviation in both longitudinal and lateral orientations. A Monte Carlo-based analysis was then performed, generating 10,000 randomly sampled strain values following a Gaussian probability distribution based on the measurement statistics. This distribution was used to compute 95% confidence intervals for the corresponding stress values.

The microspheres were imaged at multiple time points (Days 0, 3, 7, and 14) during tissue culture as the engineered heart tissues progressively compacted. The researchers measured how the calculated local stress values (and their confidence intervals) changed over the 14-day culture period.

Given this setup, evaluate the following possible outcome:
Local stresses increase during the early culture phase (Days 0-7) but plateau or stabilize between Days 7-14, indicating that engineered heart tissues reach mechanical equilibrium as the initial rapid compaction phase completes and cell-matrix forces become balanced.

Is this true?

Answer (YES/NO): NO